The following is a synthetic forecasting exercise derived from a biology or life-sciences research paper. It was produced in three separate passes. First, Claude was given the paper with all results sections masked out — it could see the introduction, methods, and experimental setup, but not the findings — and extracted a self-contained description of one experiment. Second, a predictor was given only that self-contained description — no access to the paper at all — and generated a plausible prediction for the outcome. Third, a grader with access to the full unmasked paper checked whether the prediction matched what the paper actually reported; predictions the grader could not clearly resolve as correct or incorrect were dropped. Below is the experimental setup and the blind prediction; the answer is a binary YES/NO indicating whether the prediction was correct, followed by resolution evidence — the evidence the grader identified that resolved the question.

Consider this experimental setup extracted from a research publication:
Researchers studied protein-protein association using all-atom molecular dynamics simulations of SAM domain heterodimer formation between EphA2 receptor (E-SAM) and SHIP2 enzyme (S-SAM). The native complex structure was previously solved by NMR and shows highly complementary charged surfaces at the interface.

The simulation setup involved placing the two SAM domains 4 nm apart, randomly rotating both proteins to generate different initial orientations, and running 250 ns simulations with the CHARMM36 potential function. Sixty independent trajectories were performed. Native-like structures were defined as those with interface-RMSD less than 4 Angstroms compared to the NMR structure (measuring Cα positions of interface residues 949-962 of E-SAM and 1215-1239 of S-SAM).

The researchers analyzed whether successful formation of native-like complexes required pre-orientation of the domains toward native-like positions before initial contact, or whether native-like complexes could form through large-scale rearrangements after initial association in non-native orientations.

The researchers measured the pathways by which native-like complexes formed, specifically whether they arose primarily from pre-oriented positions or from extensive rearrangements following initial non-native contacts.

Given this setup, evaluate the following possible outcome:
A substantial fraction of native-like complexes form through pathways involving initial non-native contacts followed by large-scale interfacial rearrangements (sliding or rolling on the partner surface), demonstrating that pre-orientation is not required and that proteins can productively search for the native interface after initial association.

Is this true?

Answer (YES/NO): NO